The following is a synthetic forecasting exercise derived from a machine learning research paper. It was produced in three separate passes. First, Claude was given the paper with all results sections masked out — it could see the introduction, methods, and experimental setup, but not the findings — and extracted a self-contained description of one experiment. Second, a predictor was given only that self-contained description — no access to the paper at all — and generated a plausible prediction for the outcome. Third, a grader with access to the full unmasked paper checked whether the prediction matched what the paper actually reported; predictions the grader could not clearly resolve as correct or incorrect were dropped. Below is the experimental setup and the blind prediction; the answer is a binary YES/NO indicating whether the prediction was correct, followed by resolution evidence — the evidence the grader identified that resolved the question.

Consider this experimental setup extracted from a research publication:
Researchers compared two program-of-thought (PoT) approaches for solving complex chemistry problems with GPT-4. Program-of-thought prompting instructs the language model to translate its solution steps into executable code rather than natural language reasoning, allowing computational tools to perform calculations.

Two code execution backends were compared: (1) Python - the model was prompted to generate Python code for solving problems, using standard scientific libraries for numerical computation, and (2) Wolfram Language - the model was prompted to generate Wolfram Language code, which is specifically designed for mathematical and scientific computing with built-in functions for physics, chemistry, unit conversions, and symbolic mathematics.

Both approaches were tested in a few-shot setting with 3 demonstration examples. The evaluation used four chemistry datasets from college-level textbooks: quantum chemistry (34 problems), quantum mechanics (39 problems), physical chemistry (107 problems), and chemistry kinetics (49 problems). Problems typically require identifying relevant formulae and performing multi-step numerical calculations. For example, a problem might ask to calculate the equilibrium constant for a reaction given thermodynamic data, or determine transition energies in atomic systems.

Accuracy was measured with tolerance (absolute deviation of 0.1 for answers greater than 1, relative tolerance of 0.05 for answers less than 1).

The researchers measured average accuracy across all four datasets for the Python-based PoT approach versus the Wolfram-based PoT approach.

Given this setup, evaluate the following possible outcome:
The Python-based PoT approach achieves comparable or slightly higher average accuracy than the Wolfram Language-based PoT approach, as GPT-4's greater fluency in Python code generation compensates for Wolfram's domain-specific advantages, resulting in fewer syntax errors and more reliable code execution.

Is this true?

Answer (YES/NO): NO